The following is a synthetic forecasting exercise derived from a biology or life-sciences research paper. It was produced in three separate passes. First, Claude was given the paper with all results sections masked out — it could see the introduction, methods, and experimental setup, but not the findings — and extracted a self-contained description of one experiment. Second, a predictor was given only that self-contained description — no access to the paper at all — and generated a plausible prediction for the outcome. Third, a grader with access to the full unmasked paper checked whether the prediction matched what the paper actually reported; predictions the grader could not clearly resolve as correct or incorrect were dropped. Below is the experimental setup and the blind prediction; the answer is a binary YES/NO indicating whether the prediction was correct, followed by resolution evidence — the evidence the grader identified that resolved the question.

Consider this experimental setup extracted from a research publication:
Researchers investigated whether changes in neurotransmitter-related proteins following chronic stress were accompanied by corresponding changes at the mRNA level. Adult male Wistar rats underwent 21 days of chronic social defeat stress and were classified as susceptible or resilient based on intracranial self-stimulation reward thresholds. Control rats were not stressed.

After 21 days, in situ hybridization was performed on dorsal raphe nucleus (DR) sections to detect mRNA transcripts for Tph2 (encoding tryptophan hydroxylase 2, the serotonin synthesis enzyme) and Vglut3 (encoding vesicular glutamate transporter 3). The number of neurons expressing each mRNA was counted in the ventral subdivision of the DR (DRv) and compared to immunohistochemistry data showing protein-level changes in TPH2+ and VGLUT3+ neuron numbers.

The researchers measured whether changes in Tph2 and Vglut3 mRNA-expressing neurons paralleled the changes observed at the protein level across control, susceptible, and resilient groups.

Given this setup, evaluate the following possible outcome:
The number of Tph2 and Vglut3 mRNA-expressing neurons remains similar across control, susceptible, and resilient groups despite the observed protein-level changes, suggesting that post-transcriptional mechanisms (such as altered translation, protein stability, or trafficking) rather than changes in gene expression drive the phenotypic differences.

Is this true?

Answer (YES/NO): YES